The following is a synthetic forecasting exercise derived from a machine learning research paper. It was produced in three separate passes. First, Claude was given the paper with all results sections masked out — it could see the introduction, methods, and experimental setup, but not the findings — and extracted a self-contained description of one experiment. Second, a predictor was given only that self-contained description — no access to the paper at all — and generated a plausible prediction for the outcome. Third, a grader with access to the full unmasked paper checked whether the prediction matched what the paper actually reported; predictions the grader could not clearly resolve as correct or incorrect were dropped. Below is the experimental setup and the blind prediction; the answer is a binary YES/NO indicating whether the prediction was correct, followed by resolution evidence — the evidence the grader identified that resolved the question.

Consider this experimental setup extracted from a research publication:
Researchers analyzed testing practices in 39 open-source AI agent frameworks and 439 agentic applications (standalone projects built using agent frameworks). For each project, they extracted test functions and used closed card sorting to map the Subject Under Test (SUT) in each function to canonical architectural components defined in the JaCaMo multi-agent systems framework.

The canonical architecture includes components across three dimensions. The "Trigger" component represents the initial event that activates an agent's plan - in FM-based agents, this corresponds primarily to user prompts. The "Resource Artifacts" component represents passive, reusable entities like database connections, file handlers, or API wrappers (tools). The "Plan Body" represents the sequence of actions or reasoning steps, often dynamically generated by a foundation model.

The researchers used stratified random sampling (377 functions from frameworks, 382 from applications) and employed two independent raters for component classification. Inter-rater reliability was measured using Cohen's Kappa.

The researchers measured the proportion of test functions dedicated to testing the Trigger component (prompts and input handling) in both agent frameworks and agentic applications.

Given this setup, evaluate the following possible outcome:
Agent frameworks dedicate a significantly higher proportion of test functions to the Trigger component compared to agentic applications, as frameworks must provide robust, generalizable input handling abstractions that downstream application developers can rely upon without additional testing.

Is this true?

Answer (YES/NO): NO